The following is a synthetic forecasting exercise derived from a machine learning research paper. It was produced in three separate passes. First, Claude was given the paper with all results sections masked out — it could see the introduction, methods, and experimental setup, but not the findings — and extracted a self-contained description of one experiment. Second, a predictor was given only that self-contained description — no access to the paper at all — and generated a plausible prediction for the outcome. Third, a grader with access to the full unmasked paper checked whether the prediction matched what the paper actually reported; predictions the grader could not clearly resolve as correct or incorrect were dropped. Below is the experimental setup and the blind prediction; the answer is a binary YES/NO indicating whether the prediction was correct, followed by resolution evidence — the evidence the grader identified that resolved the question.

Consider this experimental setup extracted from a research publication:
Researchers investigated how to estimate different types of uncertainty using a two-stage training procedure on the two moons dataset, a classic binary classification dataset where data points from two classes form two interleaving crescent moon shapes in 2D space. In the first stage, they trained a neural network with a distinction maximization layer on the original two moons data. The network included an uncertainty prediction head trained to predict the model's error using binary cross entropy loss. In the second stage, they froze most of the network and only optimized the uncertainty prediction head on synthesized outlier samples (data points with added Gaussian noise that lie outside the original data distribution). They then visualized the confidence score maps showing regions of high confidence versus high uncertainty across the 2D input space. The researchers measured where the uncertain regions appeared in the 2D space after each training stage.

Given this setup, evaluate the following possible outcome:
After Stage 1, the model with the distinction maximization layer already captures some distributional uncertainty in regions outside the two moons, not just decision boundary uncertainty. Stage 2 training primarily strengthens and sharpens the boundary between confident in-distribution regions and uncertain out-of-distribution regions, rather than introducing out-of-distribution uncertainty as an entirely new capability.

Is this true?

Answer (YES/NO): NO